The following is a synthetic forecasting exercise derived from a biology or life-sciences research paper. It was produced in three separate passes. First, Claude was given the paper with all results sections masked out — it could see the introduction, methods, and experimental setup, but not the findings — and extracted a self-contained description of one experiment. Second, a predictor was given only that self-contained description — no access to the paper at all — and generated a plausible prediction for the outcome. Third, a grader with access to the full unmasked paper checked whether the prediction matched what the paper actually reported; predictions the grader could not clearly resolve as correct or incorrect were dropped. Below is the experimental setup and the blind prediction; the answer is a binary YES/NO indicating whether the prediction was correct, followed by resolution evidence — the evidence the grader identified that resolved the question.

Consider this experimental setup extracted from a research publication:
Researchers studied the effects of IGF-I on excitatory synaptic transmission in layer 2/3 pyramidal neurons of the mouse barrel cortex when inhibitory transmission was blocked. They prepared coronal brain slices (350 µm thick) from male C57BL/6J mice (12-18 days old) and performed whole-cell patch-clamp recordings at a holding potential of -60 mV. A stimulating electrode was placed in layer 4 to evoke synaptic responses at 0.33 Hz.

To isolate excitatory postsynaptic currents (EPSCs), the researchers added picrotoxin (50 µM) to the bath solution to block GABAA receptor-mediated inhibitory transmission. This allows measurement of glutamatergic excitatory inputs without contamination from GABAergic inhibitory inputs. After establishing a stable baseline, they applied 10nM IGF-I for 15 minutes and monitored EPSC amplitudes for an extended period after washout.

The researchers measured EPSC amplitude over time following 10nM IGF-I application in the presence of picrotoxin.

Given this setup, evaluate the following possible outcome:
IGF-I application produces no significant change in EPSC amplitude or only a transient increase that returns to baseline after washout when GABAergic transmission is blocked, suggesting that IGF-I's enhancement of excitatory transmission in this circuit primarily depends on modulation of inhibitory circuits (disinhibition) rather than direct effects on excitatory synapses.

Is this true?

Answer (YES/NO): YES